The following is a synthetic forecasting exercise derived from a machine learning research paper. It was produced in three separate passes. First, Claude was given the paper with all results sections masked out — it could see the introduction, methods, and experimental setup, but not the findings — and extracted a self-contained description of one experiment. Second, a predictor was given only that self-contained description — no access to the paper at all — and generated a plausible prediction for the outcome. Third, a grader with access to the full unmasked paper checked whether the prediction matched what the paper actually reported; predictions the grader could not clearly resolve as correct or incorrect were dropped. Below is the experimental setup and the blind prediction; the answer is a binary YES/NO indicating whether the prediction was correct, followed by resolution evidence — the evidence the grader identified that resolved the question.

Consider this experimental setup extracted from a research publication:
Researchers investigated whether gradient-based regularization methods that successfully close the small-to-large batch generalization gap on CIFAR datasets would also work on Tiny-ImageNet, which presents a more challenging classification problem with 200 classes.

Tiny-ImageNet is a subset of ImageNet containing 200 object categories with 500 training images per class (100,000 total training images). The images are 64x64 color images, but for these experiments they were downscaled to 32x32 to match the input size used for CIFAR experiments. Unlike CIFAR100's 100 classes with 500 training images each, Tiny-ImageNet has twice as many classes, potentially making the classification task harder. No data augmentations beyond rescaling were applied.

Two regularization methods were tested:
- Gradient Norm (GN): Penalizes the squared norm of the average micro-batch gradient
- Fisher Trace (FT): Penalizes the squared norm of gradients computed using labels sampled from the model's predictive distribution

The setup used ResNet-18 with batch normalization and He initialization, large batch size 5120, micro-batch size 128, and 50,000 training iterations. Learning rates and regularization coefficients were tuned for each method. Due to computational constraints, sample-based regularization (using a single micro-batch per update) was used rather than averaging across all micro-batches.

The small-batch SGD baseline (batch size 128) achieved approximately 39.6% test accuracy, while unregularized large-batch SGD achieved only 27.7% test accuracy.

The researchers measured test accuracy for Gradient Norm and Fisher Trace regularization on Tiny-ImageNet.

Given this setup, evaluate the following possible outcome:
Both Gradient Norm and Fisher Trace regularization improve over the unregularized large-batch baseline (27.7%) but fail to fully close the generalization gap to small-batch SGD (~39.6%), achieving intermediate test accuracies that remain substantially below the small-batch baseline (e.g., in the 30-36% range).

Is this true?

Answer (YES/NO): NO